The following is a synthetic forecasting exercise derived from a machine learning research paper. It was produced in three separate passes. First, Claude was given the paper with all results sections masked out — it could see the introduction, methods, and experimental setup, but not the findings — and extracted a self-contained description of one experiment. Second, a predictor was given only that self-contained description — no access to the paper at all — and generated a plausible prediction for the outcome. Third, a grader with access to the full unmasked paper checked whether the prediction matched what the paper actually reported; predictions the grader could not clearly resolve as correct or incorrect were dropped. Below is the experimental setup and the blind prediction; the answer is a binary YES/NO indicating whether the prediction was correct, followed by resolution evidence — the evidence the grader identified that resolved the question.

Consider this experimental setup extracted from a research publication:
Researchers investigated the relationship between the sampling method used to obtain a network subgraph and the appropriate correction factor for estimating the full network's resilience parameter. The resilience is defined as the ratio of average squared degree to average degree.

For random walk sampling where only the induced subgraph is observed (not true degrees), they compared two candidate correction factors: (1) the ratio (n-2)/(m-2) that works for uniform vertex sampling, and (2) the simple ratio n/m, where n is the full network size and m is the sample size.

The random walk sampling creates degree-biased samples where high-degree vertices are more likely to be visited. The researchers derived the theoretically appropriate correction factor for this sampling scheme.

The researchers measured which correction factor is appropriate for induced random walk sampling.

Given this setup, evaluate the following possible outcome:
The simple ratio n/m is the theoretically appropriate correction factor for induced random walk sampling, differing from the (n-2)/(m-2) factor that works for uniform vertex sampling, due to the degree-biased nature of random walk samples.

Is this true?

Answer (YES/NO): YES